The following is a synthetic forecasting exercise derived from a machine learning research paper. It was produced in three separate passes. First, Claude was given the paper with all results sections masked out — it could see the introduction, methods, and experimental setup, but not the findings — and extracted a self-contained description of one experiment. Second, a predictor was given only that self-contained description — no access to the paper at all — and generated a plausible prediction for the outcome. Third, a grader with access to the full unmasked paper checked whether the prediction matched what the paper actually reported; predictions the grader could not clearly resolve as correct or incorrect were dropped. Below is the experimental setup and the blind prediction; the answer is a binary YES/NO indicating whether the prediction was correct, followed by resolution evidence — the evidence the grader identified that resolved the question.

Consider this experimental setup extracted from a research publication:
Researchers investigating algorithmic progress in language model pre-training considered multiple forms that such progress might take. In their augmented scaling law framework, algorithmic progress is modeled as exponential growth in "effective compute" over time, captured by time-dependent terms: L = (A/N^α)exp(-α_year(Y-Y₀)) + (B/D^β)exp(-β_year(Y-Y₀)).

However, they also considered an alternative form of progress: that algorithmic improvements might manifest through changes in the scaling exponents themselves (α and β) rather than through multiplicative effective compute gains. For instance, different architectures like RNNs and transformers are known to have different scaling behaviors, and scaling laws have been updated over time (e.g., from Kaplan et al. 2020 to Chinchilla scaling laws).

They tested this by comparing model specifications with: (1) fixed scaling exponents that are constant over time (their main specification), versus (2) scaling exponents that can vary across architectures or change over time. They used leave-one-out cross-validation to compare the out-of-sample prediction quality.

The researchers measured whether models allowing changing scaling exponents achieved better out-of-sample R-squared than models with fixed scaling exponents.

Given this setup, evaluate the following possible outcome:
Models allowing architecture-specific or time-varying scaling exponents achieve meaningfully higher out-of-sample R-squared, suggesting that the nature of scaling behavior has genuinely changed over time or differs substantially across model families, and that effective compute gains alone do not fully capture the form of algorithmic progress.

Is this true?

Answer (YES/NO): NO